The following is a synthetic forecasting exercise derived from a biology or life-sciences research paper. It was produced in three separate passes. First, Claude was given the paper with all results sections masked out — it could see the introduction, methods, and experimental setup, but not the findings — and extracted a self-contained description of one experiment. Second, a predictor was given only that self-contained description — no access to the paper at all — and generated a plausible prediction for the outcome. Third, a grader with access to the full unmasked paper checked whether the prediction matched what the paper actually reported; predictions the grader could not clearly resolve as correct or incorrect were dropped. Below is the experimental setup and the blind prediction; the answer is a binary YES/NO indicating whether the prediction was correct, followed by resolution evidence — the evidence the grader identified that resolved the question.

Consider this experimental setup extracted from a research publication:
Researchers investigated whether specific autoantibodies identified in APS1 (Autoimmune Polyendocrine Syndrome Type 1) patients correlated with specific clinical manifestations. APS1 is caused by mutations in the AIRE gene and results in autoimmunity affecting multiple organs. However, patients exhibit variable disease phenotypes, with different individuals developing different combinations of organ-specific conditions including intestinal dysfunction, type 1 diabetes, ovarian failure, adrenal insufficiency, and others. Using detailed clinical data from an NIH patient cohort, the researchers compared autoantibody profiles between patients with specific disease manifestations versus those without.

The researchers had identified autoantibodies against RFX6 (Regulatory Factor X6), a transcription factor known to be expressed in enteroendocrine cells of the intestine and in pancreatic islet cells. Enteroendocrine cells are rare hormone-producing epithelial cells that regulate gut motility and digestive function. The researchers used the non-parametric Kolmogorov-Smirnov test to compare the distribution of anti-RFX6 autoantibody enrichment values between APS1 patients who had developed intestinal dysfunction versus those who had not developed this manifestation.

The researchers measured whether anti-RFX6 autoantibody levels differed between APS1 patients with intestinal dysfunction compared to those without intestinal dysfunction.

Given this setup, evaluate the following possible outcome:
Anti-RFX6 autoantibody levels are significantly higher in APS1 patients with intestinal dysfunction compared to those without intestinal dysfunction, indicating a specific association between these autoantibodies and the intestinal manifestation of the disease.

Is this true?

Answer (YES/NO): YES